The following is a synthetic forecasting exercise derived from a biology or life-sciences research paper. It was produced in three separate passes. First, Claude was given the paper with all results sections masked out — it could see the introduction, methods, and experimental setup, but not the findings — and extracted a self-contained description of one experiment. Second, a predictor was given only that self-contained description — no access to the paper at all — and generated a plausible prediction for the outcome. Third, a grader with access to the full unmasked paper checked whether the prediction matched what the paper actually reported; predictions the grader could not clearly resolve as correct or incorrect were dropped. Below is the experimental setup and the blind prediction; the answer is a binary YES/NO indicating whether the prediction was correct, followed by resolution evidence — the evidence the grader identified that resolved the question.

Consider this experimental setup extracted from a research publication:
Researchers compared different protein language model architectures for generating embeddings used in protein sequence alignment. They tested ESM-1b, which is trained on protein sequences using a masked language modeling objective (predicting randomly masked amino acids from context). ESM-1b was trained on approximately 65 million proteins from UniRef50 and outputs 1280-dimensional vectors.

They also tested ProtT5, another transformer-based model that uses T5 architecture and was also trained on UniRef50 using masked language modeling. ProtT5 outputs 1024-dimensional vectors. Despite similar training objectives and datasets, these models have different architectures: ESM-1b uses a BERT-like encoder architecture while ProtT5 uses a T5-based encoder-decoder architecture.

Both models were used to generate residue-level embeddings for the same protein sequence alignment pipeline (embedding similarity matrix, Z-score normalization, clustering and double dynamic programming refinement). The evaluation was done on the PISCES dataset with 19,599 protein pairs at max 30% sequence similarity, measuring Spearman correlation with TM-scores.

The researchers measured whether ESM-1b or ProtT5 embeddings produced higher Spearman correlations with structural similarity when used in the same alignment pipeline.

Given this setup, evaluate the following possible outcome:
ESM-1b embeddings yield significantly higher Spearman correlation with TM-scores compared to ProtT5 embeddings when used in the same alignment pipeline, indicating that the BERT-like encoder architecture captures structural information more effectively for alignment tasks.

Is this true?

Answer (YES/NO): NO